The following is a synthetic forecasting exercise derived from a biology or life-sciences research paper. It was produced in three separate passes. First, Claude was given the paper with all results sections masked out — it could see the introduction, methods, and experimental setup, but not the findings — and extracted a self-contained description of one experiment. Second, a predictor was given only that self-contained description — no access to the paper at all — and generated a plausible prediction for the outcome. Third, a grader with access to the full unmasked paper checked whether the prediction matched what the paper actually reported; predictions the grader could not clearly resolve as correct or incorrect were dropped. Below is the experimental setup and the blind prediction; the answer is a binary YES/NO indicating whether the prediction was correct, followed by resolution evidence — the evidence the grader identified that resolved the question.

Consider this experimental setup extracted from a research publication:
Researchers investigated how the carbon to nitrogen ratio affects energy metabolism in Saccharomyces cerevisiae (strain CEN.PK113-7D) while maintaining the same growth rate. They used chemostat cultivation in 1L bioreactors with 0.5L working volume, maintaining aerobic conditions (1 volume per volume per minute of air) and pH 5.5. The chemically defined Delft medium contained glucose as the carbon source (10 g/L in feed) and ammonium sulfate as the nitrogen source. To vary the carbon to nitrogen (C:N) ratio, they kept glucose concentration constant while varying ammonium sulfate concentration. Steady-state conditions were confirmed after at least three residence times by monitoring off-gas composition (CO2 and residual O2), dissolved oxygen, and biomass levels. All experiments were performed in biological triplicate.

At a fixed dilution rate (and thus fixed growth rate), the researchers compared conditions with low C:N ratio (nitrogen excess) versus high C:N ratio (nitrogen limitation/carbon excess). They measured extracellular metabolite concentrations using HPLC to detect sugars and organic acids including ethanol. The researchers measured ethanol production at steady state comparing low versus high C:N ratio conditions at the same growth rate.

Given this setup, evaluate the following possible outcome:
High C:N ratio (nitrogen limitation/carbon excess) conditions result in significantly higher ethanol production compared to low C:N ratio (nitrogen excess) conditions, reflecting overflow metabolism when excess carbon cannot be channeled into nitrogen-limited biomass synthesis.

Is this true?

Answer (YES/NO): YES